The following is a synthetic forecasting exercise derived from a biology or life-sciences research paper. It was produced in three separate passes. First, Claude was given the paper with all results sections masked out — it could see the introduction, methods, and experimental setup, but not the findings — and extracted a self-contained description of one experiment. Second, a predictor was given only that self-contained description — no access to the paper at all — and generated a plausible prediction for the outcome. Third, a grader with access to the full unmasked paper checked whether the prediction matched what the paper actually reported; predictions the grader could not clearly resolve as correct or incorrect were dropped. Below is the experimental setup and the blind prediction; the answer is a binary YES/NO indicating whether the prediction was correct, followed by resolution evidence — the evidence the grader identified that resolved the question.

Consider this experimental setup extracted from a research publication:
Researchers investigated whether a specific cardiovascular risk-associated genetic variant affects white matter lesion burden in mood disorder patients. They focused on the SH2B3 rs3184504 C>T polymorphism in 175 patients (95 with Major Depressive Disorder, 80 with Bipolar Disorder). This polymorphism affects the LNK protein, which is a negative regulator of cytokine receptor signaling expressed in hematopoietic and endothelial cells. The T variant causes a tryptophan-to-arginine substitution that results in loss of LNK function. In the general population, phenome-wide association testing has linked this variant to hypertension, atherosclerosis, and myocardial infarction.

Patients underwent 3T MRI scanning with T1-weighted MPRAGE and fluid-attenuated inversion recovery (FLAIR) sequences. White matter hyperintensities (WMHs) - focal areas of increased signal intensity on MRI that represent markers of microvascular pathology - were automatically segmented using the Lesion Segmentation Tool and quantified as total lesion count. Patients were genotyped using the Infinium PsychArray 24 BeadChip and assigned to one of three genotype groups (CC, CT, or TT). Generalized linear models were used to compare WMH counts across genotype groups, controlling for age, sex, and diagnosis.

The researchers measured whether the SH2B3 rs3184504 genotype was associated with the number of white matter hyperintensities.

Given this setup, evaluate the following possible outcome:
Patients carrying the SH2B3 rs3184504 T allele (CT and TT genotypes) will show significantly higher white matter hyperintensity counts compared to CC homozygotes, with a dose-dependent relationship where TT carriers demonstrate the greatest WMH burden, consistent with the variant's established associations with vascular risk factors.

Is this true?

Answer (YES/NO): YES